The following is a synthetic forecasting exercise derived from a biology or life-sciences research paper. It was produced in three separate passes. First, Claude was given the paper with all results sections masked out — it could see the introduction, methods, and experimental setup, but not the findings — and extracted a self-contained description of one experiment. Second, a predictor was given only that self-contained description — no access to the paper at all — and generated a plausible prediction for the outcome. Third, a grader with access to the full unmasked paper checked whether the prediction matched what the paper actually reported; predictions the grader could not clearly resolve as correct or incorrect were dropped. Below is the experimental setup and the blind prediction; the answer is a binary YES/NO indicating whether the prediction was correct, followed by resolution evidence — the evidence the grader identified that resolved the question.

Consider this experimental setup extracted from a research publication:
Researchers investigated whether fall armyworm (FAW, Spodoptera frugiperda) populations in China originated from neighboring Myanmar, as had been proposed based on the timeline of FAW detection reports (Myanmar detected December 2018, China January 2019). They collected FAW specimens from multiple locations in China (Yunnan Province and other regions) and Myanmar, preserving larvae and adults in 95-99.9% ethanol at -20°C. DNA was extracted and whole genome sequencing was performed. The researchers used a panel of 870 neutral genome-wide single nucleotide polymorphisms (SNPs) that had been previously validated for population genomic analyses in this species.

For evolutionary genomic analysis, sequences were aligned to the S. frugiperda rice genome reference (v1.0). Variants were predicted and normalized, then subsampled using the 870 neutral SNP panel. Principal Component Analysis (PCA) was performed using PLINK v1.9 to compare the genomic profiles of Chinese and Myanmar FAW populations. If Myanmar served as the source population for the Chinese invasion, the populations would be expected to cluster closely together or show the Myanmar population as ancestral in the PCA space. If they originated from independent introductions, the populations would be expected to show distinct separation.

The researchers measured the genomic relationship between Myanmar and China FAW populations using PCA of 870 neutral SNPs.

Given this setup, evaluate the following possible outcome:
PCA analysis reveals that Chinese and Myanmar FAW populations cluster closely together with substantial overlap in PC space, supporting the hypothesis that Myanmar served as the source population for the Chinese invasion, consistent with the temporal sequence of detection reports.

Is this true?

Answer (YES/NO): NO